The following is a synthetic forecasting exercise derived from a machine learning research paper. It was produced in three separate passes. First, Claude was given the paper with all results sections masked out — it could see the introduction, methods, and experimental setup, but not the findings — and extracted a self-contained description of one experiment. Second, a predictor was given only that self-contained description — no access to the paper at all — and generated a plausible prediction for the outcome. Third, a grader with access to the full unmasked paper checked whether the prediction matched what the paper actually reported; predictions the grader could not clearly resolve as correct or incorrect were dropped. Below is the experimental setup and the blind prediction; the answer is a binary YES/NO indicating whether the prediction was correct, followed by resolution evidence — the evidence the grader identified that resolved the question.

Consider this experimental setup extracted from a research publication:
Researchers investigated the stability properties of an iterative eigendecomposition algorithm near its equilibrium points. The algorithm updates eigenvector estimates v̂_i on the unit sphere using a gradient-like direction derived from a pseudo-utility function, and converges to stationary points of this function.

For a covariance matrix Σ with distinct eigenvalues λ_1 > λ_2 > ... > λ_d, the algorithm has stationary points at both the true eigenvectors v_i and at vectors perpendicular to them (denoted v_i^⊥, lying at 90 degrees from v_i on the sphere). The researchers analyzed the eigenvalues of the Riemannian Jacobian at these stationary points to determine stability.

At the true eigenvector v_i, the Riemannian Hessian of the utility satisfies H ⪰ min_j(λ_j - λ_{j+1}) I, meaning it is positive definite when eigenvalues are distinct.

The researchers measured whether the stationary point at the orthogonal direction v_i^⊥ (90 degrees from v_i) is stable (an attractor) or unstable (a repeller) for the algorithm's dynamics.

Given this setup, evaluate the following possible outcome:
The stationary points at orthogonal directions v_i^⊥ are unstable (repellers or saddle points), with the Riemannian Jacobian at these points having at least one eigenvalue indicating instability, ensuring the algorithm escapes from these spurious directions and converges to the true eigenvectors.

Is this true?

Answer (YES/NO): YES